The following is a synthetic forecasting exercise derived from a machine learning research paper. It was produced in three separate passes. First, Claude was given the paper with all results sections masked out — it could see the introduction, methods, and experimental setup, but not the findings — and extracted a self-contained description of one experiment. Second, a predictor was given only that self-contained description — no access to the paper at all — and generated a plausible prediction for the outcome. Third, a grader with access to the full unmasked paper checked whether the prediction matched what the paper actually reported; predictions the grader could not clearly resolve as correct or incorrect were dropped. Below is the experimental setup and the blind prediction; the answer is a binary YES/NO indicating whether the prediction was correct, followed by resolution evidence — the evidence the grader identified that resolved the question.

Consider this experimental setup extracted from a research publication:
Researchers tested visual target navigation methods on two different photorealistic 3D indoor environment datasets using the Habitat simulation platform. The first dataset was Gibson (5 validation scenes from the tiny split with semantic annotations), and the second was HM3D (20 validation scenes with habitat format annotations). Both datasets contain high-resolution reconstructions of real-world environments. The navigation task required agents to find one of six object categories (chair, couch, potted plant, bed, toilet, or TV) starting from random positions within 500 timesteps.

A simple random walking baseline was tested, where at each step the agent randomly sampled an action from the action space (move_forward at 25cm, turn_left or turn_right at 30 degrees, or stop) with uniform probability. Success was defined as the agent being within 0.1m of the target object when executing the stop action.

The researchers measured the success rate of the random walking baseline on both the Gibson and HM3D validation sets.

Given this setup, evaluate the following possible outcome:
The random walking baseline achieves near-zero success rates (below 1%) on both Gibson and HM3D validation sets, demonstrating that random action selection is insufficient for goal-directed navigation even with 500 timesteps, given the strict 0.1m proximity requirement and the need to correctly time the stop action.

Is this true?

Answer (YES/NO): NO